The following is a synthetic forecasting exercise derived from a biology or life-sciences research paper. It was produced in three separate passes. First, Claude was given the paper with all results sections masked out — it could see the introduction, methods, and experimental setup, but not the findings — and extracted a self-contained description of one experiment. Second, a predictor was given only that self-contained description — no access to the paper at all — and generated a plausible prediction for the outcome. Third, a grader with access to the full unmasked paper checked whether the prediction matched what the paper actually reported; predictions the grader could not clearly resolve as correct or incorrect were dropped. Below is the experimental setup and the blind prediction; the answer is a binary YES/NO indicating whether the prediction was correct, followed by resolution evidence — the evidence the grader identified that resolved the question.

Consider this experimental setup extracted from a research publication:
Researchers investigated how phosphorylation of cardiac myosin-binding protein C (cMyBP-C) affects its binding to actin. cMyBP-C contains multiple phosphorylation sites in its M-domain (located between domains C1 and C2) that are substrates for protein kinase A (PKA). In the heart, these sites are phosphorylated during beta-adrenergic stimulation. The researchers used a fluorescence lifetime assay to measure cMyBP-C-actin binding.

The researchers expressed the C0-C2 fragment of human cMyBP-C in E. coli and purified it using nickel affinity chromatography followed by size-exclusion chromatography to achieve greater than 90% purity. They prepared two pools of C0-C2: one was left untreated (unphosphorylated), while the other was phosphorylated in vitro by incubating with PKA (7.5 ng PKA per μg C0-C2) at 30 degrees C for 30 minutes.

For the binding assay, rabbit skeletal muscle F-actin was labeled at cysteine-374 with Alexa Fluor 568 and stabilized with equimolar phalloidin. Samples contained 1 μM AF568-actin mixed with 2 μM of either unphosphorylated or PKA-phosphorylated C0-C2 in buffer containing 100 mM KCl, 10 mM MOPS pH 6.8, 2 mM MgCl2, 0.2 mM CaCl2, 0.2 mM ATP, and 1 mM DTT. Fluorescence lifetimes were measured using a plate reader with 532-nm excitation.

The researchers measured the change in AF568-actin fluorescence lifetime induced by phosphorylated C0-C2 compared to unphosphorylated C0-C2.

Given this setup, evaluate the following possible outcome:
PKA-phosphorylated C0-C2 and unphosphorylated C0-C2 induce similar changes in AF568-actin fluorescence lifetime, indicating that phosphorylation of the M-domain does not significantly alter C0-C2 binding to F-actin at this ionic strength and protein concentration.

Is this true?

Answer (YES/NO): NO